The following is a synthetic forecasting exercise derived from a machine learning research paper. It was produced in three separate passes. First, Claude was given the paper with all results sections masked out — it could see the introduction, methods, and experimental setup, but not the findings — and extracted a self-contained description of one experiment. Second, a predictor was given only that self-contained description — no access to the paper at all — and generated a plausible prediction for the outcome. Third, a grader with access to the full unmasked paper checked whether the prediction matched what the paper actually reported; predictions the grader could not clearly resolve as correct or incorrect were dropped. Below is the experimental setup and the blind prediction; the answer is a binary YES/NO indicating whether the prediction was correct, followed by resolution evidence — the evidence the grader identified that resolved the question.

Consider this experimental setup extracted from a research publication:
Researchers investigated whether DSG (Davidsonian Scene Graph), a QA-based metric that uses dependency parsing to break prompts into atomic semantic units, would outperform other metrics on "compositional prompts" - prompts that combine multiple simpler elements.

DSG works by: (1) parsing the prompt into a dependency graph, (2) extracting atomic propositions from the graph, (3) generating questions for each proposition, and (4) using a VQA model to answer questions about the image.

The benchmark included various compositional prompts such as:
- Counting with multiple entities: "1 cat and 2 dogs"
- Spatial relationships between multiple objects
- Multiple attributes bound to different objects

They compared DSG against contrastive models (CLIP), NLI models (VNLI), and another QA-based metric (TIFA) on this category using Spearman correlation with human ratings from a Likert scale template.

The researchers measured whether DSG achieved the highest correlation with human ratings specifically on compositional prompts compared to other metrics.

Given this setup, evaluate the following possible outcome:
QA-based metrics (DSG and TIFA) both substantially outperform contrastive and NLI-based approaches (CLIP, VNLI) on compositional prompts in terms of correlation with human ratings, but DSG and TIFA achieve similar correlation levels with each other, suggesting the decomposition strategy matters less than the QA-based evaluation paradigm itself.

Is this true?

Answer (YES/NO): NO